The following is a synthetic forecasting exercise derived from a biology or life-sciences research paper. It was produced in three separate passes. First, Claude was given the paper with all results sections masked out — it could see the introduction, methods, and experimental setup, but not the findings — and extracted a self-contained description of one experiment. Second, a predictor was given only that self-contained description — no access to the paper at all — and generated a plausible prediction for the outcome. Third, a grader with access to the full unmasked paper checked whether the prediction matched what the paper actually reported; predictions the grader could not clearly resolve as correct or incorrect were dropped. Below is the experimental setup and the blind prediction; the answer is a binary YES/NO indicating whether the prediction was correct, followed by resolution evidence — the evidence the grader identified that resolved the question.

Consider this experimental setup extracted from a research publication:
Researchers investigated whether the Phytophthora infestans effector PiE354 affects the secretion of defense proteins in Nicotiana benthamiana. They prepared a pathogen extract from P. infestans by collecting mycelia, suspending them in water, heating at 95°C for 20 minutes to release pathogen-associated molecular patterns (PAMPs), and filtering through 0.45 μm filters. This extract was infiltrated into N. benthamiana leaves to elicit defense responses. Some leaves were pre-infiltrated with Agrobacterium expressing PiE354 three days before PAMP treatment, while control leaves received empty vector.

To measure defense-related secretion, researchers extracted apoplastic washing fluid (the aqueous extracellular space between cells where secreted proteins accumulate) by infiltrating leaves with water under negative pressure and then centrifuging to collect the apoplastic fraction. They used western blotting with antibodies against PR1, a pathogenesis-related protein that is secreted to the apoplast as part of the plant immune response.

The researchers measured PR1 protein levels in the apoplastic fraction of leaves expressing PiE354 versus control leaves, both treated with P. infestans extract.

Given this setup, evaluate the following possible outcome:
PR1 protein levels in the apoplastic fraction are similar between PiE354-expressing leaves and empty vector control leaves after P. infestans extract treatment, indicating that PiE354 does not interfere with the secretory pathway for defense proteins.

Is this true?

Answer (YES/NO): NO